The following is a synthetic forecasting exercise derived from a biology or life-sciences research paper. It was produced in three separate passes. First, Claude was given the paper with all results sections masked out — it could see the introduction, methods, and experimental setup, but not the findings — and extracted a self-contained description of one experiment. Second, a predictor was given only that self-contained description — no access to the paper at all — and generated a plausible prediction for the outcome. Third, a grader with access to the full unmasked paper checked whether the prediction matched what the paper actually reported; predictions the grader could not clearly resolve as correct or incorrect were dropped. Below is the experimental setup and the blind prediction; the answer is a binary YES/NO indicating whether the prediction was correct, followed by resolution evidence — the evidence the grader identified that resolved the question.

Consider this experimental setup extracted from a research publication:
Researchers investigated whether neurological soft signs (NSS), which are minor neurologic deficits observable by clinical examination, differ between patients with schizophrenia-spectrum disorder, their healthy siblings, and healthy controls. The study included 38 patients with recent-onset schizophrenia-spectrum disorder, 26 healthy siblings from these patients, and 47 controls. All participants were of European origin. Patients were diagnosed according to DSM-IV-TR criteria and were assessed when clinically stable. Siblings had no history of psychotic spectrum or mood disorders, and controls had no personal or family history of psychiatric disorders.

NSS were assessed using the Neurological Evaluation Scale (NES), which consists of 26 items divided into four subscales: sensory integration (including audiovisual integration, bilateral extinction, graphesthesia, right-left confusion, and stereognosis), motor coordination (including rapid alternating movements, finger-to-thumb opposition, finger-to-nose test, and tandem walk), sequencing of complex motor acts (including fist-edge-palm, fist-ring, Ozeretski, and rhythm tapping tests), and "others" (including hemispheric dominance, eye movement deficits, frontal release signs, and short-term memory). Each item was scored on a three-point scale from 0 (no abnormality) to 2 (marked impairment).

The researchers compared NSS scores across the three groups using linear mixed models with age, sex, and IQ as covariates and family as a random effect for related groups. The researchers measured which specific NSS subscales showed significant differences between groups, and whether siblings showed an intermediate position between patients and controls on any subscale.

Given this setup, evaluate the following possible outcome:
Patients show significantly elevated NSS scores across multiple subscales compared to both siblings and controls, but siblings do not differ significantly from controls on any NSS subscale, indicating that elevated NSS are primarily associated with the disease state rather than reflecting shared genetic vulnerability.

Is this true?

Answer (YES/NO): NO